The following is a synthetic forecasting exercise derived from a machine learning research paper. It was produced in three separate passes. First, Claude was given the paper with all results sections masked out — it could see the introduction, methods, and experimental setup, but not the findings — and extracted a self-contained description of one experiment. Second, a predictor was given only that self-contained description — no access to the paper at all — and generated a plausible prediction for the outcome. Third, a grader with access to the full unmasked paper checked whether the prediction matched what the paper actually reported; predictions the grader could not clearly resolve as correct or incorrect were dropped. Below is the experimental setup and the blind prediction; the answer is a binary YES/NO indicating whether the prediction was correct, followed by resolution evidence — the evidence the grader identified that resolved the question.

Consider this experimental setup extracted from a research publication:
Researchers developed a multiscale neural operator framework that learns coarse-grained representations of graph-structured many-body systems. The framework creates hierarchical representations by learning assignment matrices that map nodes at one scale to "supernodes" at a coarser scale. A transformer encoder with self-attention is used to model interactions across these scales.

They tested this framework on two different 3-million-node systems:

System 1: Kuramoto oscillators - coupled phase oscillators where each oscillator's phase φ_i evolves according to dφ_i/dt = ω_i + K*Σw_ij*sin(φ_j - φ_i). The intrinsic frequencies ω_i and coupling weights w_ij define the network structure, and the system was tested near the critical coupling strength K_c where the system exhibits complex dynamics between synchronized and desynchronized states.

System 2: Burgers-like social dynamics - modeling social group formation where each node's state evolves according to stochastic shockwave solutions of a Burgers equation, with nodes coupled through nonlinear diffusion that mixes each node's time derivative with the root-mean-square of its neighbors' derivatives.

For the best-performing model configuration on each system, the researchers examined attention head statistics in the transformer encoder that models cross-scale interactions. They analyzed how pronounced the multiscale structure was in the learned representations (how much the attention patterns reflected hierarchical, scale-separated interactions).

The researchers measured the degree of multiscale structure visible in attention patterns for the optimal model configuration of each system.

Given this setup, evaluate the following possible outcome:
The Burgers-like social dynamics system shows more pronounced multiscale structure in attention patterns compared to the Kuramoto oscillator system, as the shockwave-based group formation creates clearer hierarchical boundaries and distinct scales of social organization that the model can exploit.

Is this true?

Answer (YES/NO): NO